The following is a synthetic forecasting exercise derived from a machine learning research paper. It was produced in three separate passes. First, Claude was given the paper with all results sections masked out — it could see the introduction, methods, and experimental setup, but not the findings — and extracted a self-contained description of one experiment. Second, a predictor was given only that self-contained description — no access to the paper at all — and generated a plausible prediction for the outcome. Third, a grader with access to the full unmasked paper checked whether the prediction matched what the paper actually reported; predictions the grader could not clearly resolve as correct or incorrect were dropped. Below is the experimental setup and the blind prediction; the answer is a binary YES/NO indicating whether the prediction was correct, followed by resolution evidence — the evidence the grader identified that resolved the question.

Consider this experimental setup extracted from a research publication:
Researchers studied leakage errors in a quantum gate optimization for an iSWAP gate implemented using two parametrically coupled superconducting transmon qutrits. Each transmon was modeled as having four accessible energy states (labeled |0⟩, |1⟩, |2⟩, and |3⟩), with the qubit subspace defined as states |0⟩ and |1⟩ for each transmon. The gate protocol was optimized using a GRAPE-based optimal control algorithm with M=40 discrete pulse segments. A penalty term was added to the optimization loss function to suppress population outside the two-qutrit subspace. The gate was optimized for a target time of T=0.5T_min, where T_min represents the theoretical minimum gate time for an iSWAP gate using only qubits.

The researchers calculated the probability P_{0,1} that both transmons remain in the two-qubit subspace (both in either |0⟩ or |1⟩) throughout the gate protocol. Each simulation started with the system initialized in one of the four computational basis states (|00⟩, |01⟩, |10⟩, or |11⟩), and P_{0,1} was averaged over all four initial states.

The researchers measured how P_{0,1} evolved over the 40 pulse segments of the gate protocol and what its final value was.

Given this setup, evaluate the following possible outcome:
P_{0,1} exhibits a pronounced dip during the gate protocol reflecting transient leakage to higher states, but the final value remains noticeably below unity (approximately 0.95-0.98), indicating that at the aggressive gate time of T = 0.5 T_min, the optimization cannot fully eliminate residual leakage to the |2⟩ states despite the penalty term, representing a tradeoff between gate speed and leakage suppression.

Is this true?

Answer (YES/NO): NO